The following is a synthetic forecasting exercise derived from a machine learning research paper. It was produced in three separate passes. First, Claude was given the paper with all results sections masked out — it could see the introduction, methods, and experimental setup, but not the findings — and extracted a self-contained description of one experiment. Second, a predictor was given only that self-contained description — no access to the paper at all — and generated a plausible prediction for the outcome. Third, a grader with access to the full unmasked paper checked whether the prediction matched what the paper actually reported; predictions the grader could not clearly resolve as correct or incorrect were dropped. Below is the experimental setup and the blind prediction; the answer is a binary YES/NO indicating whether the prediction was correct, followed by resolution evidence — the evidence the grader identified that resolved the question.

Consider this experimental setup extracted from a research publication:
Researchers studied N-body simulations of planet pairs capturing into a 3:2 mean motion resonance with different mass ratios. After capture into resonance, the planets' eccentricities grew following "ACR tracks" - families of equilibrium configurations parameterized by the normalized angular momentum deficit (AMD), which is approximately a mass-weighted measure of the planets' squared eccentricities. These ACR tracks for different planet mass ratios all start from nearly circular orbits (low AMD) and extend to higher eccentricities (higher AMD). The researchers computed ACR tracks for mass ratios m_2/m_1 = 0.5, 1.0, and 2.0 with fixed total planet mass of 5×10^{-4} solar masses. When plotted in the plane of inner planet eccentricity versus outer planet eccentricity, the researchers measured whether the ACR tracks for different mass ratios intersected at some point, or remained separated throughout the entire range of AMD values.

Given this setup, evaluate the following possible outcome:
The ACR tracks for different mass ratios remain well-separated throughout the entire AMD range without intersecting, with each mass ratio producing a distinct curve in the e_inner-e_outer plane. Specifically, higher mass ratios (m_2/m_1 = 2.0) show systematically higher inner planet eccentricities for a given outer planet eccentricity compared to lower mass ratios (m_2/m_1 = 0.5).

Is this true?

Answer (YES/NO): NO